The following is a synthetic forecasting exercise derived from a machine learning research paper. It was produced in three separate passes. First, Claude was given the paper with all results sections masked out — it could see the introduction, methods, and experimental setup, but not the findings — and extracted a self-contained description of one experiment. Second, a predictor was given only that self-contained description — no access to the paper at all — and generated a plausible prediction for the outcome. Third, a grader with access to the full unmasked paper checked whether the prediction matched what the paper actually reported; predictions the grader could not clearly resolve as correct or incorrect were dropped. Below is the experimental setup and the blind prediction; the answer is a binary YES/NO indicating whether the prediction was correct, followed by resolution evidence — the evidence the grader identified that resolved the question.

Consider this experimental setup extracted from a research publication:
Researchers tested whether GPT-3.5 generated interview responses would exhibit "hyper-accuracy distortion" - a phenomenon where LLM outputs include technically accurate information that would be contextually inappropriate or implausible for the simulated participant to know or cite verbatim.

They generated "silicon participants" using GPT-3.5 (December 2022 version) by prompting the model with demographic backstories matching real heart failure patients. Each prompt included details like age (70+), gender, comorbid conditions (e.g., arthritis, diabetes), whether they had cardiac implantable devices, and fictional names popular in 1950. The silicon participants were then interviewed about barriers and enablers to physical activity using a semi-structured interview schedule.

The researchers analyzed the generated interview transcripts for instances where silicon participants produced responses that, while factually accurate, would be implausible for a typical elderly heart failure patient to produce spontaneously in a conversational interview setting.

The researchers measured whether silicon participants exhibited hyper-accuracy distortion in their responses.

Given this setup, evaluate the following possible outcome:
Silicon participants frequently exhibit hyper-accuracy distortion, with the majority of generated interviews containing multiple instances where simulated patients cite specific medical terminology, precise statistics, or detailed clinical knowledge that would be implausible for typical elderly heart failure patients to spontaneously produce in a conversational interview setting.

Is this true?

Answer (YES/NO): YES